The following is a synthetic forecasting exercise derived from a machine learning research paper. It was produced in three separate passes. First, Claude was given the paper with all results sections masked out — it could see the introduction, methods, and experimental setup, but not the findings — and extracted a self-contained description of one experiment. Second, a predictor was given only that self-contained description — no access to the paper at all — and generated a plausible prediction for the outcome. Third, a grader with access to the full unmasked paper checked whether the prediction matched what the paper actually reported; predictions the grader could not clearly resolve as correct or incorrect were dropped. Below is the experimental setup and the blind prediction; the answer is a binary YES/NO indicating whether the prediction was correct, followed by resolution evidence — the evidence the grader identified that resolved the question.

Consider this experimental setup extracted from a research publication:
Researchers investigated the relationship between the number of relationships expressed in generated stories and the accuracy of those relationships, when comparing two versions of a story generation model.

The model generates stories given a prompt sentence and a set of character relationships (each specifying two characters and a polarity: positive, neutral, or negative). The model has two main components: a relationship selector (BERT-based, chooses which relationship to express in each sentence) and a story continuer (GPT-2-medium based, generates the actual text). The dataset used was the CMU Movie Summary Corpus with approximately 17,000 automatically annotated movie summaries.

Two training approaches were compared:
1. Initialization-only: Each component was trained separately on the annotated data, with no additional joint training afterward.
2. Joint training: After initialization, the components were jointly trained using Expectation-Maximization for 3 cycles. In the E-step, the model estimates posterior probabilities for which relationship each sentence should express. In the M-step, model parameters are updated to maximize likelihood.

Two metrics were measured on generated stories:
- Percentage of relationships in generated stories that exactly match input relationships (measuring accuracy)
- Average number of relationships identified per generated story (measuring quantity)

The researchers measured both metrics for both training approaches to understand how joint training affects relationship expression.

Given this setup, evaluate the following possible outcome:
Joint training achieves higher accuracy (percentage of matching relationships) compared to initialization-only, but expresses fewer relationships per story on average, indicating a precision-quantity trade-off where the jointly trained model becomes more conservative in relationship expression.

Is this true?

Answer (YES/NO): NO